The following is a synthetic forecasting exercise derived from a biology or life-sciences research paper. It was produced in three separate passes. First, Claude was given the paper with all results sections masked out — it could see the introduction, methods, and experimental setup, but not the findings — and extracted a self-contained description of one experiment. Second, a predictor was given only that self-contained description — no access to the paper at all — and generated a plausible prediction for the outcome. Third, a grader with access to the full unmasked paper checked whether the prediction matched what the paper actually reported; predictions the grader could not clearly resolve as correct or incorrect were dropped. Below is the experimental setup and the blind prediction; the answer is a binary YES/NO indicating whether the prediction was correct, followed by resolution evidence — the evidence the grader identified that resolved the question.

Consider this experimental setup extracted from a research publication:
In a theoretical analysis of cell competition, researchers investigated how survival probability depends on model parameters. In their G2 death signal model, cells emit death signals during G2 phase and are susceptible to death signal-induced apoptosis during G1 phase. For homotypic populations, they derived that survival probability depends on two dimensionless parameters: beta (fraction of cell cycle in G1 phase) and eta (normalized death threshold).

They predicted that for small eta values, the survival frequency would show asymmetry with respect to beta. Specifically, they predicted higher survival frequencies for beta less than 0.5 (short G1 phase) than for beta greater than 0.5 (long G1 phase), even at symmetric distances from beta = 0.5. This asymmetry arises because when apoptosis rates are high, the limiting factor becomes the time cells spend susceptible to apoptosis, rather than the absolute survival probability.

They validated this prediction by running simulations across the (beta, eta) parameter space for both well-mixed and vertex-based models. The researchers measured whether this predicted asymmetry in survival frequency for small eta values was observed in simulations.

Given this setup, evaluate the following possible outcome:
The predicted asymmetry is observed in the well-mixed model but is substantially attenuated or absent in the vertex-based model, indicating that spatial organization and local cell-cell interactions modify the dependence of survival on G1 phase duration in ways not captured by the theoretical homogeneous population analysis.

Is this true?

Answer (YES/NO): NO